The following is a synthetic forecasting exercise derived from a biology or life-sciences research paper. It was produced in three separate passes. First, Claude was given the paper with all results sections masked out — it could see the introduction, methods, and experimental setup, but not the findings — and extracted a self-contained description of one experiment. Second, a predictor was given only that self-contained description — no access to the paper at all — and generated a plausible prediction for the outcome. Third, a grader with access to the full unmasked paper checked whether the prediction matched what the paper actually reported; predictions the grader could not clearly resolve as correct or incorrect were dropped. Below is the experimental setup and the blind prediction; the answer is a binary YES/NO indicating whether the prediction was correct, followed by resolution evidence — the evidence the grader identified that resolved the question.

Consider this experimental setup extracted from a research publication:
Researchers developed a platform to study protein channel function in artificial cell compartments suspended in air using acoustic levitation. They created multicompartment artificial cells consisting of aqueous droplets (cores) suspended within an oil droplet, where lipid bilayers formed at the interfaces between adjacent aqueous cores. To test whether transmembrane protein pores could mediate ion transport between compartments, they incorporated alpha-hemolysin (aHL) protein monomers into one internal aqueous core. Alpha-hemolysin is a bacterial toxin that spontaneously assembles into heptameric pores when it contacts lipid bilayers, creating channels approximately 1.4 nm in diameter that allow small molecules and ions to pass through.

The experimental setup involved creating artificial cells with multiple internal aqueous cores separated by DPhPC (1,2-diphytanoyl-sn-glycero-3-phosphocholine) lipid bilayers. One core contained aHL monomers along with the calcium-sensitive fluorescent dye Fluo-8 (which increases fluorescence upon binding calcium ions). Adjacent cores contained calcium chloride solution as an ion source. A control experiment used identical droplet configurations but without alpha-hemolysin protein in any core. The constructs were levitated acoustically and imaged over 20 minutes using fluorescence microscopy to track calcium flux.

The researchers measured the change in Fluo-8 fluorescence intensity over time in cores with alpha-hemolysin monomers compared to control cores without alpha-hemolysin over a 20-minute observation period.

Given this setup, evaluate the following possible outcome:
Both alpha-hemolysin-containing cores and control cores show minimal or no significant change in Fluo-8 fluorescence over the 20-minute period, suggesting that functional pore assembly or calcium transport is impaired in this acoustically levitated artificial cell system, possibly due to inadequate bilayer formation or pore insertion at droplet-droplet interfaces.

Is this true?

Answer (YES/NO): NO